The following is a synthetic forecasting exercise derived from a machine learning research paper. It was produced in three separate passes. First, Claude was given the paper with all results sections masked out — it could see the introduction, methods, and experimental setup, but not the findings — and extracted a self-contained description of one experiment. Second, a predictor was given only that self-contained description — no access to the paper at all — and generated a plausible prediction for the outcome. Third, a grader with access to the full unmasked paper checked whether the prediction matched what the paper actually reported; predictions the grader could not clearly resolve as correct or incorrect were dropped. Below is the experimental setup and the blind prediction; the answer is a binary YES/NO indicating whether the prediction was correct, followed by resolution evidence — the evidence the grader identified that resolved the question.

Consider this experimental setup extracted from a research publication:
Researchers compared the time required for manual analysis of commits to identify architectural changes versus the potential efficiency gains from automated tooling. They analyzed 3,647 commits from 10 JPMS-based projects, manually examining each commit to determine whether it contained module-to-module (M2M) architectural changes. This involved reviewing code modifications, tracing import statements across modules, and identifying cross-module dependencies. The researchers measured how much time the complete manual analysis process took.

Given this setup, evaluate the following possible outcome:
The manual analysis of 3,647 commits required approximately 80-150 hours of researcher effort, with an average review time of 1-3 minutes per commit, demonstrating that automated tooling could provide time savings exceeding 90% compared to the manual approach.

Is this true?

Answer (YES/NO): NO